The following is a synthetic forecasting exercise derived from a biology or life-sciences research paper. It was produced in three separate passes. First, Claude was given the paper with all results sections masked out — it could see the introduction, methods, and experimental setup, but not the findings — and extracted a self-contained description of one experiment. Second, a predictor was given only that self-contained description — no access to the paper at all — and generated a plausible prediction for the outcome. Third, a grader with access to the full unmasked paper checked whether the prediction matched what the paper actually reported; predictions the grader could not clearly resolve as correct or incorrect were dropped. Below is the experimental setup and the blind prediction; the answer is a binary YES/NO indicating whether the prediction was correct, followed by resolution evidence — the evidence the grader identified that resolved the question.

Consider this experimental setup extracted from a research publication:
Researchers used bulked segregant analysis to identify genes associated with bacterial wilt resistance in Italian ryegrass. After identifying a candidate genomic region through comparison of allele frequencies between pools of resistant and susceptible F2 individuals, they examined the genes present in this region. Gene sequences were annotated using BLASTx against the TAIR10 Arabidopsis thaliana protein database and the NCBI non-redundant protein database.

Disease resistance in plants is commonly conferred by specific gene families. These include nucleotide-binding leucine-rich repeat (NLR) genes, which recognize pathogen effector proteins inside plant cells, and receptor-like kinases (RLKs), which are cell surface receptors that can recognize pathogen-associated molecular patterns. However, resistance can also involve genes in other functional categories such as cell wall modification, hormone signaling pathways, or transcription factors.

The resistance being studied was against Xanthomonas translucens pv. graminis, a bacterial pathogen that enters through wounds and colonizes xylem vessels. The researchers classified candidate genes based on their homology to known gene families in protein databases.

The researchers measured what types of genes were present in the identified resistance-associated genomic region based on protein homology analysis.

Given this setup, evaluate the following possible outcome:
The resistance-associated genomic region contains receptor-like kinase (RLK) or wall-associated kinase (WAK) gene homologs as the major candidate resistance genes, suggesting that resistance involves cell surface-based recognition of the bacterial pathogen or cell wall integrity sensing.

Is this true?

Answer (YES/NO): NO